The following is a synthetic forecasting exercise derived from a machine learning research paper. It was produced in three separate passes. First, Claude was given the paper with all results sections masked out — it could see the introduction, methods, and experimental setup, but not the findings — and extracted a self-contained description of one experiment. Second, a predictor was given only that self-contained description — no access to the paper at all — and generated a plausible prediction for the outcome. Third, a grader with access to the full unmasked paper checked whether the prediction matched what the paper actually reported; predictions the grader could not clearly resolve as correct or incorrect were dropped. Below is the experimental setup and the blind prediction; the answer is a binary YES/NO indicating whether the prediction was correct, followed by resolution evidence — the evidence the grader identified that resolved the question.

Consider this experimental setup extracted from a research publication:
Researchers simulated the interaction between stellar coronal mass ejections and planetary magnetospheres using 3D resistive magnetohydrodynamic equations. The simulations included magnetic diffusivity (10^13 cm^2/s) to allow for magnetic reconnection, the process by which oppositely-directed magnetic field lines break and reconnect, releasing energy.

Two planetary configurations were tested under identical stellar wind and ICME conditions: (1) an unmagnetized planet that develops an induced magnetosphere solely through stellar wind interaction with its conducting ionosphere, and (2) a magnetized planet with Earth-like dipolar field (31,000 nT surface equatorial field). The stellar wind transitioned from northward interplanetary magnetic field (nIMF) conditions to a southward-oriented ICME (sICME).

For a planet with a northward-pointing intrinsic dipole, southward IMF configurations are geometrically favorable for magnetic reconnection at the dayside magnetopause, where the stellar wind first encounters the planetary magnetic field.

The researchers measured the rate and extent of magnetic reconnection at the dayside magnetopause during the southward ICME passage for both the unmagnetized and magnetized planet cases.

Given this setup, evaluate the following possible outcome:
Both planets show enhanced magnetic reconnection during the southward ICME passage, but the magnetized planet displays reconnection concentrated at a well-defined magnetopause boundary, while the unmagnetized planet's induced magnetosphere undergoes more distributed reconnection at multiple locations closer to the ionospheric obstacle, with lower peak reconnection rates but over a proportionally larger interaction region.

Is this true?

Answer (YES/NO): NO